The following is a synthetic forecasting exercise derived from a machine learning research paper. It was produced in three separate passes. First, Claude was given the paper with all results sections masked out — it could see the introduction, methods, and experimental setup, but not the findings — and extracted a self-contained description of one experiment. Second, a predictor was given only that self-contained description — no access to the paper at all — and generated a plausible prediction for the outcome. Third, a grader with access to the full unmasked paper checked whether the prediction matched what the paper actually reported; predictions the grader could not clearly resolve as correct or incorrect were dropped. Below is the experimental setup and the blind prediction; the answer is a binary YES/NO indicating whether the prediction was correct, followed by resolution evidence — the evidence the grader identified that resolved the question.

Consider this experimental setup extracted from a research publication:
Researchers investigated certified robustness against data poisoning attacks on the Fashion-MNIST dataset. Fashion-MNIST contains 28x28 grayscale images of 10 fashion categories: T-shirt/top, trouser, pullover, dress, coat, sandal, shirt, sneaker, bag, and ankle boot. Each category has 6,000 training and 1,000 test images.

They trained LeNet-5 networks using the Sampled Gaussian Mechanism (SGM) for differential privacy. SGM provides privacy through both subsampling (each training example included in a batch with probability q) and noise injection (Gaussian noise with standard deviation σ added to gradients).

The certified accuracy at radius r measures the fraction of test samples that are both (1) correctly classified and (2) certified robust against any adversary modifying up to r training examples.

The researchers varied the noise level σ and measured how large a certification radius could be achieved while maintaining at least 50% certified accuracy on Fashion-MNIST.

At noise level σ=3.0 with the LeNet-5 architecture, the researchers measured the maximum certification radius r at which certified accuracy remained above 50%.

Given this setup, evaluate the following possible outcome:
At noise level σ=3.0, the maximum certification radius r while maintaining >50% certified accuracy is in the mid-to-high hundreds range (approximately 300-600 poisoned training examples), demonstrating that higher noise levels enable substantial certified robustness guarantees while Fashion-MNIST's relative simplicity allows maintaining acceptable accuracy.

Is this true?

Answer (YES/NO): NO